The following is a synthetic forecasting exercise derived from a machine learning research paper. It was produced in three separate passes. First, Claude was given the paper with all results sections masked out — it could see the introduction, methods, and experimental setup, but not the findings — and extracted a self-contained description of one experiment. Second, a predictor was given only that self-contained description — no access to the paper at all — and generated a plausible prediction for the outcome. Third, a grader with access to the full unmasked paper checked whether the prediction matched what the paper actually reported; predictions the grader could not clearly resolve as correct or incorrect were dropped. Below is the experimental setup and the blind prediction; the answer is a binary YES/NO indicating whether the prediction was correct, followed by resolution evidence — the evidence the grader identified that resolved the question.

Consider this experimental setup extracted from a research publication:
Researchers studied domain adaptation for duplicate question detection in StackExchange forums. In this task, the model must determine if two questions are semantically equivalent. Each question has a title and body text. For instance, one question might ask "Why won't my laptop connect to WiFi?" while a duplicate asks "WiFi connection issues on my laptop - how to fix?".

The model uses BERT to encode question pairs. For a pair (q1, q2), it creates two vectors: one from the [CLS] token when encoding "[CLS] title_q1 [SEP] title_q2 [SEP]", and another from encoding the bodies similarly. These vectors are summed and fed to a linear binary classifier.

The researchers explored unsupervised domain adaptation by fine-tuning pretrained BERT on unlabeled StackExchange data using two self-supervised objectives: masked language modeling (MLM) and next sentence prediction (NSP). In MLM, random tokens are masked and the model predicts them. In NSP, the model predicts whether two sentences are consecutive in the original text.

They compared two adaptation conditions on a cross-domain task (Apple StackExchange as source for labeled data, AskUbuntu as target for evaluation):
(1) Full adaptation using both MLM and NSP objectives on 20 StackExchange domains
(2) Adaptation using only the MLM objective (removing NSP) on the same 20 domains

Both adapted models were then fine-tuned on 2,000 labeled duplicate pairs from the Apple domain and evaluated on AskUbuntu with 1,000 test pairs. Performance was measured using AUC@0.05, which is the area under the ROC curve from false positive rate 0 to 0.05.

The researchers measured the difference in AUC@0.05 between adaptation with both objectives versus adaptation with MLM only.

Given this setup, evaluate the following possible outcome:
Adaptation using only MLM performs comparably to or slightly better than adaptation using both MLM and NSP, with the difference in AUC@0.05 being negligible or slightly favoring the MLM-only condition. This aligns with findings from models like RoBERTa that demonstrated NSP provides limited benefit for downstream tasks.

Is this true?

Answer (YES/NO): NO